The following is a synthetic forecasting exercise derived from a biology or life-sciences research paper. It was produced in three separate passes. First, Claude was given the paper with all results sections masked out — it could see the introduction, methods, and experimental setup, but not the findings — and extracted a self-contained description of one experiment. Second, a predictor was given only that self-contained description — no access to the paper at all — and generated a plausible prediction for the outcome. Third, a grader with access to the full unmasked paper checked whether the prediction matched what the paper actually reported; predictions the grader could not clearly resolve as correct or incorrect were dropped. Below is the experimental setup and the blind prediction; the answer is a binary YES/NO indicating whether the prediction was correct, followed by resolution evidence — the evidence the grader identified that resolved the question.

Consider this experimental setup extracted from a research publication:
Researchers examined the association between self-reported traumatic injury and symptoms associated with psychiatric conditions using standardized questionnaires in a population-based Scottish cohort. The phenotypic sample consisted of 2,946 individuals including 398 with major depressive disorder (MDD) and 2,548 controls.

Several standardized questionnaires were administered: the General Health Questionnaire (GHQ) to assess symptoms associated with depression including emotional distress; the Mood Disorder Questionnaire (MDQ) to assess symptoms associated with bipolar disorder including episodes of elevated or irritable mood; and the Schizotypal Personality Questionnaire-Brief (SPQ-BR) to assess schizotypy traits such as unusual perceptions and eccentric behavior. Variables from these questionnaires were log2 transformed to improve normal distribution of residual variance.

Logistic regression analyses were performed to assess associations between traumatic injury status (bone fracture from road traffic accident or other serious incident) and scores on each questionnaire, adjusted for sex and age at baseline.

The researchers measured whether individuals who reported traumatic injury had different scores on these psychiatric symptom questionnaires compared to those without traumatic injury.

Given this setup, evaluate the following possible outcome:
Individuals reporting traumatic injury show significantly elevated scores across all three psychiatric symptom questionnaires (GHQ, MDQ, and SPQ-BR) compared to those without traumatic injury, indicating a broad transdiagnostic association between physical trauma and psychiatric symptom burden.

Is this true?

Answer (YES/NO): NO